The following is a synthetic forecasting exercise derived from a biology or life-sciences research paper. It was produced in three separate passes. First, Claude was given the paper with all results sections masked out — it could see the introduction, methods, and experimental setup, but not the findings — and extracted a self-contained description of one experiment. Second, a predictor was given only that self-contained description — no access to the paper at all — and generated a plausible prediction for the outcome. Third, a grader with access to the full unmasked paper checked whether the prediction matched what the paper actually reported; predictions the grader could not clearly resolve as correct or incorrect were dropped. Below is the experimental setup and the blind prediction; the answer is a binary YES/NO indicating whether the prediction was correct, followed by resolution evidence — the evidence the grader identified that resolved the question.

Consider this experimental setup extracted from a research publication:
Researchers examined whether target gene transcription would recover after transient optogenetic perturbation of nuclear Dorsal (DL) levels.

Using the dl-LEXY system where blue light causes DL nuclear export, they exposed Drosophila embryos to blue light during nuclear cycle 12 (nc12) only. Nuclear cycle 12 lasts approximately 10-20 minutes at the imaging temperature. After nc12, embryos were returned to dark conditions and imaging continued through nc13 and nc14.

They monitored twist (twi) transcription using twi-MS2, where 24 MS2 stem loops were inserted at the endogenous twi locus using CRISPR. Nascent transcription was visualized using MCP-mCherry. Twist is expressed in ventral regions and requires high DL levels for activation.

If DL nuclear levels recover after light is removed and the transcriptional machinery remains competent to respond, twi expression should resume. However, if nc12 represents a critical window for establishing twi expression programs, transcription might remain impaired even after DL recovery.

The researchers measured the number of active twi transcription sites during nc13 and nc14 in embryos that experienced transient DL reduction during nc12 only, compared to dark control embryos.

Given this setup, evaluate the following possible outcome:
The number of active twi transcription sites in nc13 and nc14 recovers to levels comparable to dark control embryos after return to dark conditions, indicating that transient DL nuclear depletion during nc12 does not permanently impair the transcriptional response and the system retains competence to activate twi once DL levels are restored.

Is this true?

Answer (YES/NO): NO